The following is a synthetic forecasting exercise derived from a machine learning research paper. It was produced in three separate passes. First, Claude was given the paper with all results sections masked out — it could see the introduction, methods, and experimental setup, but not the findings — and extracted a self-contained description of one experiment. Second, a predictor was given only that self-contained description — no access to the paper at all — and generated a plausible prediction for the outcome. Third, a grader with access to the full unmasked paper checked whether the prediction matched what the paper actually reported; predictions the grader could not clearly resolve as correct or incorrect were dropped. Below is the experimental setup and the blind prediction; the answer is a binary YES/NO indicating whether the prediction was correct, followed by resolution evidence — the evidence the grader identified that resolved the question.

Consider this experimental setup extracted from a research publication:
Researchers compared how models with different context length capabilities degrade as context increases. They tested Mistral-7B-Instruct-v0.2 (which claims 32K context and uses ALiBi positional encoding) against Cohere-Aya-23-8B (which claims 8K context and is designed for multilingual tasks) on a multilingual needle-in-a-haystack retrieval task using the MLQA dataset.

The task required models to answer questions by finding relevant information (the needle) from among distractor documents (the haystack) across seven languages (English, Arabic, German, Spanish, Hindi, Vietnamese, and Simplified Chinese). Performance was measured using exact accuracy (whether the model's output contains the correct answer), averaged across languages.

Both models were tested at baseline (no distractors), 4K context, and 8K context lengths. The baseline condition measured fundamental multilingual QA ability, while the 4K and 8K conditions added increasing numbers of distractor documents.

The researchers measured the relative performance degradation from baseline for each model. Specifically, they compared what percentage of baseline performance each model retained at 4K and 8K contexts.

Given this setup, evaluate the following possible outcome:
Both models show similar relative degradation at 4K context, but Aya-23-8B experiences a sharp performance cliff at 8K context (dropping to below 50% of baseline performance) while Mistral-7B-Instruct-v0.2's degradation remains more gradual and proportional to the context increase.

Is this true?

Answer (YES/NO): NO